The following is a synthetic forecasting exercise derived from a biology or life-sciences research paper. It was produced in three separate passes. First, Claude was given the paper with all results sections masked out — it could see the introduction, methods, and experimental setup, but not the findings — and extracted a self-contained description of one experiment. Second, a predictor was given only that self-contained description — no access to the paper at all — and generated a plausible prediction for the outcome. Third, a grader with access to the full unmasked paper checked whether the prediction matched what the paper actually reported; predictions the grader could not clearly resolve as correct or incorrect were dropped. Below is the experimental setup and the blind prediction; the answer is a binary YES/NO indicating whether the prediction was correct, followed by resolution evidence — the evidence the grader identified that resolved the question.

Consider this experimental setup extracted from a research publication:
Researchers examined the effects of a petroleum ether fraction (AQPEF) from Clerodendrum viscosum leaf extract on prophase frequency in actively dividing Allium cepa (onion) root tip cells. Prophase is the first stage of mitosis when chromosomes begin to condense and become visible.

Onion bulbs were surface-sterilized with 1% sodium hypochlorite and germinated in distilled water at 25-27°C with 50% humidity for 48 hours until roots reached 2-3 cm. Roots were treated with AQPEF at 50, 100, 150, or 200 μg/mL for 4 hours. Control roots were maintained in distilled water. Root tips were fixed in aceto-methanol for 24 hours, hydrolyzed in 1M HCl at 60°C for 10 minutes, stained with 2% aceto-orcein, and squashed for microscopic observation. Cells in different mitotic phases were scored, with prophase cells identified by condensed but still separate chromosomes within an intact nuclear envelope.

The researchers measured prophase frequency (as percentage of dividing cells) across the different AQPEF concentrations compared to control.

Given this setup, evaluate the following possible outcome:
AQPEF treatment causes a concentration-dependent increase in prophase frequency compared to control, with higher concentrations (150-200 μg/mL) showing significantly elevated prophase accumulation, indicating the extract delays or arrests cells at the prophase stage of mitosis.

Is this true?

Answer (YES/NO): NO